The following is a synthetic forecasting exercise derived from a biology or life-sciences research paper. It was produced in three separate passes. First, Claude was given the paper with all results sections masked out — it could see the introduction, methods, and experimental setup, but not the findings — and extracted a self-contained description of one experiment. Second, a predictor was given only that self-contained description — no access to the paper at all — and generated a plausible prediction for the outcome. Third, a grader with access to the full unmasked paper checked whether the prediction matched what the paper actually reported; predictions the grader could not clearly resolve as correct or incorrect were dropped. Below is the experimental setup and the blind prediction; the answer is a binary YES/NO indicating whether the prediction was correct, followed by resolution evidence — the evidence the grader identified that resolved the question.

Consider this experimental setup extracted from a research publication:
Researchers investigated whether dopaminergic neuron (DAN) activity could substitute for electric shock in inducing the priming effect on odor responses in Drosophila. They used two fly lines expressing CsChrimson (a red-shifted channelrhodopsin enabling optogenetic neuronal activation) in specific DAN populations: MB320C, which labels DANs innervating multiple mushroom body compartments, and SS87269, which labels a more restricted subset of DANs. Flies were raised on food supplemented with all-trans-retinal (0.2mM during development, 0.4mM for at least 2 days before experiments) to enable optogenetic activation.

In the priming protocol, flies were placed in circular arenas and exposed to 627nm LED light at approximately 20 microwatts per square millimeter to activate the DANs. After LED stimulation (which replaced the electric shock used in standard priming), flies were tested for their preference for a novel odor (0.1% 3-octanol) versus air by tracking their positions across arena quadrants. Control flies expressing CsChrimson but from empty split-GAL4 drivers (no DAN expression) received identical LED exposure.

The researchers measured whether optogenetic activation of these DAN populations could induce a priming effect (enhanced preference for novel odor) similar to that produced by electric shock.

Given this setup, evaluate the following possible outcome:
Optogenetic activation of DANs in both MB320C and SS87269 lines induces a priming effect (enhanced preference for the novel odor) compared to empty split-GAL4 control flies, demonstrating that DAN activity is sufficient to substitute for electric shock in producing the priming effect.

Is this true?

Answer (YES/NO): NO